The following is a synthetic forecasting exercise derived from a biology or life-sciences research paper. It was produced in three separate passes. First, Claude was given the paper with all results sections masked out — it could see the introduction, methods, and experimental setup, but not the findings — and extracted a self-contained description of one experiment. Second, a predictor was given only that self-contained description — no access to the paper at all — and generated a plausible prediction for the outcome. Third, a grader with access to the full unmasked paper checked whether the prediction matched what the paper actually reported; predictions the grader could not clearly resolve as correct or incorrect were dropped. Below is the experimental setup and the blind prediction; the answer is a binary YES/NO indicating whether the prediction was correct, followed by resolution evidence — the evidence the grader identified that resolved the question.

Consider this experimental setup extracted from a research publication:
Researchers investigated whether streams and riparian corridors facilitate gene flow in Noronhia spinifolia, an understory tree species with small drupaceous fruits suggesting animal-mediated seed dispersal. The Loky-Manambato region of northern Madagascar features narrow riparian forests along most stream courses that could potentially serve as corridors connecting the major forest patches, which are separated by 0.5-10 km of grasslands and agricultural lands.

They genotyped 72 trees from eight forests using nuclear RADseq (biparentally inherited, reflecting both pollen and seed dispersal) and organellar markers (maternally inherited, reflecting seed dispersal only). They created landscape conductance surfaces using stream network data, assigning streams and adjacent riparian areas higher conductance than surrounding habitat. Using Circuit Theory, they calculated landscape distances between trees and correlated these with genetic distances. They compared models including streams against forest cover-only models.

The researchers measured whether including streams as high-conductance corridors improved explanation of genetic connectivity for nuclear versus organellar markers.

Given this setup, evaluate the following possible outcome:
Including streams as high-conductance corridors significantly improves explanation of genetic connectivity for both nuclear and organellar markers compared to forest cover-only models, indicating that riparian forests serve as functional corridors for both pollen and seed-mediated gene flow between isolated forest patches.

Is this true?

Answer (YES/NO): NO